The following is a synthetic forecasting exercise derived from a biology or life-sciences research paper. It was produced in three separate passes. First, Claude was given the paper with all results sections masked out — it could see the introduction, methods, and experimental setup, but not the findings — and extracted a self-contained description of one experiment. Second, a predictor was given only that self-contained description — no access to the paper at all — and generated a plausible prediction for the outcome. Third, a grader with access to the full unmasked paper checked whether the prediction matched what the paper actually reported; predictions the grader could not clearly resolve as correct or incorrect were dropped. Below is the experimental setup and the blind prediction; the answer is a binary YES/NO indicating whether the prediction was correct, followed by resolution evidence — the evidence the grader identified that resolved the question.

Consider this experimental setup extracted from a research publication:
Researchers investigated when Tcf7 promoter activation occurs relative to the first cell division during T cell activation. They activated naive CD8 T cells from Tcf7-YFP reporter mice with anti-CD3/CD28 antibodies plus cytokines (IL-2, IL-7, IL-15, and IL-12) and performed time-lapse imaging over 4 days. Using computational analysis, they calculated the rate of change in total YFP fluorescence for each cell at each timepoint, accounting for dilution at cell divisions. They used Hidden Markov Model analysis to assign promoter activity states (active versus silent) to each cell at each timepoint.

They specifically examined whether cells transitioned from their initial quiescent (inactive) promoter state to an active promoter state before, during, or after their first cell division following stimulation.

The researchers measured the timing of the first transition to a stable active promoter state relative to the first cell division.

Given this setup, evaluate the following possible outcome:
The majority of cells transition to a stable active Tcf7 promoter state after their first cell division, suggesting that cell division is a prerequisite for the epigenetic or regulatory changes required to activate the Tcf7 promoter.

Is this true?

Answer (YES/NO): NO